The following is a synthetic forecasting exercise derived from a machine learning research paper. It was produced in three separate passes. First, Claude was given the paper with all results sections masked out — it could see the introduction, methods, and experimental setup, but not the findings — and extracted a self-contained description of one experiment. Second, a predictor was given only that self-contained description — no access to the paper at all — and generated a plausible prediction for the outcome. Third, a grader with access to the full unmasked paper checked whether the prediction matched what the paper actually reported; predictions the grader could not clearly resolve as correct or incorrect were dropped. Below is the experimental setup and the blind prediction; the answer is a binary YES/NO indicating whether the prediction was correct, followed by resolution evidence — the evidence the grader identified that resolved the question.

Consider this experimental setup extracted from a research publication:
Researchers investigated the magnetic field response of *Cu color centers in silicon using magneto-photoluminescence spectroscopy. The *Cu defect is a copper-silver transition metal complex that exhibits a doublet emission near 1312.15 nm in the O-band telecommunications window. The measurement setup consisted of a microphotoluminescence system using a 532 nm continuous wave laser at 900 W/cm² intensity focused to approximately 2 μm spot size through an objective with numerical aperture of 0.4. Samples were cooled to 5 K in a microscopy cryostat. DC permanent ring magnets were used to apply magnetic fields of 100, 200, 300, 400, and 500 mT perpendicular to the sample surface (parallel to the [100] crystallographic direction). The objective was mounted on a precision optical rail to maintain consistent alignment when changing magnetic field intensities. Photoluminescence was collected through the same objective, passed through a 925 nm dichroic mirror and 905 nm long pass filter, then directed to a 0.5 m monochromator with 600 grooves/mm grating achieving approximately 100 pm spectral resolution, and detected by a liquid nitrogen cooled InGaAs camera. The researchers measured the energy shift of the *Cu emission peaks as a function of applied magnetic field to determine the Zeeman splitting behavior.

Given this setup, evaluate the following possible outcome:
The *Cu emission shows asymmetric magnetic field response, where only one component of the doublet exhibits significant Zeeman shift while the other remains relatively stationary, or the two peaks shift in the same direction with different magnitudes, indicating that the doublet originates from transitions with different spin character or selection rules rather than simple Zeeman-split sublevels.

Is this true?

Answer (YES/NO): YES